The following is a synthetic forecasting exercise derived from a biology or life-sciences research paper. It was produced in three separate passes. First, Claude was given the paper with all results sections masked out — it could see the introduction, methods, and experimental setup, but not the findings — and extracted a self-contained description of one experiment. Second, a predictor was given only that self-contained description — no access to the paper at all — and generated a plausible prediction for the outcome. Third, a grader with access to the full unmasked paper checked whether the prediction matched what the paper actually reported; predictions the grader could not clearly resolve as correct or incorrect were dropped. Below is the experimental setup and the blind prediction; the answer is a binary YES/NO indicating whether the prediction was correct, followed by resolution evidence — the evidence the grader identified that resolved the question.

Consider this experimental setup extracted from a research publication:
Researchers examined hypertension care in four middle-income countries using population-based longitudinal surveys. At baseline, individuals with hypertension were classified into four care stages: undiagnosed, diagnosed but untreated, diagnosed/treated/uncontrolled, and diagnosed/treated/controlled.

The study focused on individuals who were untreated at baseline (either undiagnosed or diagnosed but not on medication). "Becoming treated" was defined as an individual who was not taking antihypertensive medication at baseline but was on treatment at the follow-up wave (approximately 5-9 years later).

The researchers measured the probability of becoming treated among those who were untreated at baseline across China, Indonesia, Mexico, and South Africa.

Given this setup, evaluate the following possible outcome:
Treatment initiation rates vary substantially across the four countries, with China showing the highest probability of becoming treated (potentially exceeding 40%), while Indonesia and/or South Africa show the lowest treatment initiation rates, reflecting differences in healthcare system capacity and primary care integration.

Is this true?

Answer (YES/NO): NO